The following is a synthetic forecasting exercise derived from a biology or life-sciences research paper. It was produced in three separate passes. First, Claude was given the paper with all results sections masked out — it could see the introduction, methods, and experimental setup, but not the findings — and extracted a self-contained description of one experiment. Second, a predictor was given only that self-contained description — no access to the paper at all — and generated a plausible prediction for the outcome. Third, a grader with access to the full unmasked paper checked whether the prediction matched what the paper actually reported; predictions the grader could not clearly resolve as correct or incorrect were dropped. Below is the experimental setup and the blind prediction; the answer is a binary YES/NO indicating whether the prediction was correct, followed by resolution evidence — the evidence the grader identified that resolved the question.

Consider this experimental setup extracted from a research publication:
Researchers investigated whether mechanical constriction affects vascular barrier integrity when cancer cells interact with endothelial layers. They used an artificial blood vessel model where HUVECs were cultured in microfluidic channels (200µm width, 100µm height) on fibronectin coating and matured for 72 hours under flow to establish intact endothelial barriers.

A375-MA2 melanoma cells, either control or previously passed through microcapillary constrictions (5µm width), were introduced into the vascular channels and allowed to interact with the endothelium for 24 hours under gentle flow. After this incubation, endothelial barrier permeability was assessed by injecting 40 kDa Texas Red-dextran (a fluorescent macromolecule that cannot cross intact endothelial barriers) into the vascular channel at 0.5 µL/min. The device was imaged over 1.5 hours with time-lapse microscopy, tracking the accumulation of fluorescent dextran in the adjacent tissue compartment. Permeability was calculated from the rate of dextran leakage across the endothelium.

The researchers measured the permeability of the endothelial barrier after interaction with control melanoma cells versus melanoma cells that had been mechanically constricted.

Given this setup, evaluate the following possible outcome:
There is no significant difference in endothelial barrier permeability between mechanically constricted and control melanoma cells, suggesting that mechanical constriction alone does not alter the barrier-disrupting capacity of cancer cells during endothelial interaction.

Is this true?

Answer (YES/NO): NO